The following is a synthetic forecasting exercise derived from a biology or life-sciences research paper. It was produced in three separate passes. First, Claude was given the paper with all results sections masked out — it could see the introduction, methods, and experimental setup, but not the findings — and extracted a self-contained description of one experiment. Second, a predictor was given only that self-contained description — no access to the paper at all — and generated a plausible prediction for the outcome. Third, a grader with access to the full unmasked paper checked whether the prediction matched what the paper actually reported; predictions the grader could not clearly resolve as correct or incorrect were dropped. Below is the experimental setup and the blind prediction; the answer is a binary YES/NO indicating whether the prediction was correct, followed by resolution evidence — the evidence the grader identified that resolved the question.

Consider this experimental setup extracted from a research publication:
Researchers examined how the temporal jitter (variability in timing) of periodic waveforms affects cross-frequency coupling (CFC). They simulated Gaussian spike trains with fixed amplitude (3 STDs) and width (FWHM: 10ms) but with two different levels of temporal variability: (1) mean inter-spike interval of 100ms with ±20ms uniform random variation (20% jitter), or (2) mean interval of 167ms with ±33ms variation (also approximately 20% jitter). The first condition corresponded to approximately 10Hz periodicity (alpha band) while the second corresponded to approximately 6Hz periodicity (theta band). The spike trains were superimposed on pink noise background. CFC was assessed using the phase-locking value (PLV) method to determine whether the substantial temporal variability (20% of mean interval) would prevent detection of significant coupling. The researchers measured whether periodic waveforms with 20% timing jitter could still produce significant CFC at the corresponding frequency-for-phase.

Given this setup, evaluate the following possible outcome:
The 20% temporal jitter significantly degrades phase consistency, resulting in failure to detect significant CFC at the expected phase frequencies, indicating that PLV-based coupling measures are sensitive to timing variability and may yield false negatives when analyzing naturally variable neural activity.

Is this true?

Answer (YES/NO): NO